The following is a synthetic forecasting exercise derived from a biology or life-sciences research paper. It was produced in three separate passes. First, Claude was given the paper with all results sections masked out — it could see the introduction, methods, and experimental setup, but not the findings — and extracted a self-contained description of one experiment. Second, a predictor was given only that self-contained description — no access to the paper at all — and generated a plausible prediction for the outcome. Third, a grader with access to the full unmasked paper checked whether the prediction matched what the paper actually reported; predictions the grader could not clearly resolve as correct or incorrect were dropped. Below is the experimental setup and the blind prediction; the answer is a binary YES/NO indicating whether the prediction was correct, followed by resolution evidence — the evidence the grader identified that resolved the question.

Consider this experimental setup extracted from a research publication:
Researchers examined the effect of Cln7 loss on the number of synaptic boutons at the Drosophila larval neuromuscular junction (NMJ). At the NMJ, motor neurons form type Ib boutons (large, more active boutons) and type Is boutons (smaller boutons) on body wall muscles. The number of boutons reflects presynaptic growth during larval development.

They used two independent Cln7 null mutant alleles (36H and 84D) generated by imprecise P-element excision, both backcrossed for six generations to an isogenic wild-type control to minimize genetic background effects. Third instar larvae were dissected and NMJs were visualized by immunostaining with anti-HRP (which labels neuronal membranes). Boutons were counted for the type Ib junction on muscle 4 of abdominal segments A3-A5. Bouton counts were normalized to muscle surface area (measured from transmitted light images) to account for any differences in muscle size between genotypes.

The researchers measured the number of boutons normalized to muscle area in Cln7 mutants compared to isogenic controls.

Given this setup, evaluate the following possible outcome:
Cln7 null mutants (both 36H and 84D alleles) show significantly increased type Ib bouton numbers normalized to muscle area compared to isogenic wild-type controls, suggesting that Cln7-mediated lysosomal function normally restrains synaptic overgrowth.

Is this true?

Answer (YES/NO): NO